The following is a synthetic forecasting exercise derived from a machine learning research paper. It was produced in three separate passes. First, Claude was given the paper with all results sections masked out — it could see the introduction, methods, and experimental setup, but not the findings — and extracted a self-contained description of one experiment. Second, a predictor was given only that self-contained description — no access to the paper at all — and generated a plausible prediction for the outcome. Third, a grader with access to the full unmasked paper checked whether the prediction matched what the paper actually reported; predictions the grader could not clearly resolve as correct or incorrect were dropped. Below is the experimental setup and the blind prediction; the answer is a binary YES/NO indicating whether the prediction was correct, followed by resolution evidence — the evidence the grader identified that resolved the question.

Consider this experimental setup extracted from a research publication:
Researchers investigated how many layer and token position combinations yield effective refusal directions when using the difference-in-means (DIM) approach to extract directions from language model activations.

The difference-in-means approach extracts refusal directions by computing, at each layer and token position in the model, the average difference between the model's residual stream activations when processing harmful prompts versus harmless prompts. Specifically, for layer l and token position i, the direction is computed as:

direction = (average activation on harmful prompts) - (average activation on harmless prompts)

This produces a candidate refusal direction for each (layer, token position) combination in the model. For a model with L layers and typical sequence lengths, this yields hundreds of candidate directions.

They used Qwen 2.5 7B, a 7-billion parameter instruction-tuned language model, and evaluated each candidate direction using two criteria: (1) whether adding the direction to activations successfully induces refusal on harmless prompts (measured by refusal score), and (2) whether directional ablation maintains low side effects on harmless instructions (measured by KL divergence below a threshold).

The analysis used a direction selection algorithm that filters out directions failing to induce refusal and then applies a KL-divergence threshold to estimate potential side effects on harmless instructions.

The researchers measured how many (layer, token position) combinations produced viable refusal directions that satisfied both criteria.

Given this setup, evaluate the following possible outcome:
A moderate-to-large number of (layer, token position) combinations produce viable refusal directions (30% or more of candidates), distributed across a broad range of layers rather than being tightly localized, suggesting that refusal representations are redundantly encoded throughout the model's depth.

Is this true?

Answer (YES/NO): NO